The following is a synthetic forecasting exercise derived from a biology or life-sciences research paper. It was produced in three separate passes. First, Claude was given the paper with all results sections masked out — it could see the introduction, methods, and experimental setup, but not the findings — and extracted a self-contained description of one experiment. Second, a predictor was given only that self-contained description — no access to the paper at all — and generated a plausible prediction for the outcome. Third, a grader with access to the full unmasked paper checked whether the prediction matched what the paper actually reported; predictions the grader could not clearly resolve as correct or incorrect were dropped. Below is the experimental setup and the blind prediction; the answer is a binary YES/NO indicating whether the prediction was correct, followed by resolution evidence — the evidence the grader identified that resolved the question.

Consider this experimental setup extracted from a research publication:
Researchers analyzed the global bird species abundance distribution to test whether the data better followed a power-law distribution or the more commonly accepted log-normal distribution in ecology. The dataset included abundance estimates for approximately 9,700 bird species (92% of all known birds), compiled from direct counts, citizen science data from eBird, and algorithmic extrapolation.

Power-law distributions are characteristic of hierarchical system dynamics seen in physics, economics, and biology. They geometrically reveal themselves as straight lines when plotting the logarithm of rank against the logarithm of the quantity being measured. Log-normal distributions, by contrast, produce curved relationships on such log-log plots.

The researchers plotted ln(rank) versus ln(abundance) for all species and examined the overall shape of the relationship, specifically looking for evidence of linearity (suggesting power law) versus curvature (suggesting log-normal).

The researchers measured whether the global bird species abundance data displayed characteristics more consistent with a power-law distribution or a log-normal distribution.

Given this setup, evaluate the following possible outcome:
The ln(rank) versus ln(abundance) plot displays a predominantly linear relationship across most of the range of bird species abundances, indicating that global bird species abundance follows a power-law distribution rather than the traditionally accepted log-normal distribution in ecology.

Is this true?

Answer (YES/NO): NO